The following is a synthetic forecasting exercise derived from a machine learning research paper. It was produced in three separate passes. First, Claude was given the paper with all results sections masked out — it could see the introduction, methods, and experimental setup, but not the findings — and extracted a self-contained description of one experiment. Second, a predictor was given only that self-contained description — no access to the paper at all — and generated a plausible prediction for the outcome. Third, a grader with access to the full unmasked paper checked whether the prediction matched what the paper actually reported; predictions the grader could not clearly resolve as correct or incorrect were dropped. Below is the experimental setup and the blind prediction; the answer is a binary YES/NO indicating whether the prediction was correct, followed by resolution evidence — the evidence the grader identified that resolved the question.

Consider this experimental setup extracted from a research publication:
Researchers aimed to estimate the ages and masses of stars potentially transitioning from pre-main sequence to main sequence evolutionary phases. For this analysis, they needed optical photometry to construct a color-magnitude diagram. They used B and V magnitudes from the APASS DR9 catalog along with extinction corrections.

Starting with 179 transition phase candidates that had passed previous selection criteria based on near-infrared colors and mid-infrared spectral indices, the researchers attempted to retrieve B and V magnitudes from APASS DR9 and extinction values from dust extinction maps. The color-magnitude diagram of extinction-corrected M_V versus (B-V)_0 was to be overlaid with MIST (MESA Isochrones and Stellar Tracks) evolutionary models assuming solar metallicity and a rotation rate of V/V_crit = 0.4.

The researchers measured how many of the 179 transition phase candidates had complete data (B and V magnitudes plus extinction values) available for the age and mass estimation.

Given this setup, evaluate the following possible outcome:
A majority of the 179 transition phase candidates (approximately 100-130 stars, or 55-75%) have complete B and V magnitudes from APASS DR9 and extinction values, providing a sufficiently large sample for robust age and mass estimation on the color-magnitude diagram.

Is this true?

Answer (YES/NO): NO